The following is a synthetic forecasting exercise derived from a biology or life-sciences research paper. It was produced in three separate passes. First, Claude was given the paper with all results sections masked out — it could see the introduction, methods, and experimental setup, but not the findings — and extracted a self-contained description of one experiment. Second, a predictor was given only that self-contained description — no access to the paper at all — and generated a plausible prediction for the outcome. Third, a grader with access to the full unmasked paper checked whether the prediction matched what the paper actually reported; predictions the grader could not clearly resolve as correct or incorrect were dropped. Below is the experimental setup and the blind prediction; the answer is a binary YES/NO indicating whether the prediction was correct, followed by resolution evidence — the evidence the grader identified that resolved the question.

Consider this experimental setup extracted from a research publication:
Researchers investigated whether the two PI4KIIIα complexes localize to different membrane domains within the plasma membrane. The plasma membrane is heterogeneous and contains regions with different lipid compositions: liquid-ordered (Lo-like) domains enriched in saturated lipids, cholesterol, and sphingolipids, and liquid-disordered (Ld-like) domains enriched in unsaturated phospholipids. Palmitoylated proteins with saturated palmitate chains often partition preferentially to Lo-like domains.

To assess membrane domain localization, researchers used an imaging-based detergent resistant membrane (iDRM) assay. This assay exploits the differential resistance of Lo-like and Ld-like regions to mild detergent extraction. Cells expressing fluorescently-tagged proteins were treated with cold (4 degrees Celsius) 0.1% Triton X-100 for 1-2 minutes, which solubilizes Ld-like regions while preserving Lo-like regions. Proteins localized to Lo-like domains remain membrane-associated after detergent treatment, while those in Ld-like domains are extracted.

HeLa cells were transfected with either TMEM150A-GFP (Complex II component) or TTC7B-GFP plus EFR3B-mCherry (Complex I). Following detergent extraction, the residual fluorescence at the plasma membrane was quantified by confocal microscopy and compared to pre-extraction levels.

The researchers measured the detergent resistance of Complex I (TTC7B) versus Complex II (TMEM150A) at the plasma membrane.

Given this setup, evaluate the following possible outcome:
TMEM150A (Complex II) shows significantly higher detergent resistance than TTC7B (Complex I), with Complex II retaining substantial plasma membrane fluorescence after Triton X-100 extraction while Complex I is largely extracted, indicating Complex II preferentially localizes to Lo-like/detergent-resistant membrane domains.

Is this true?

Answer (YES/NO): NO